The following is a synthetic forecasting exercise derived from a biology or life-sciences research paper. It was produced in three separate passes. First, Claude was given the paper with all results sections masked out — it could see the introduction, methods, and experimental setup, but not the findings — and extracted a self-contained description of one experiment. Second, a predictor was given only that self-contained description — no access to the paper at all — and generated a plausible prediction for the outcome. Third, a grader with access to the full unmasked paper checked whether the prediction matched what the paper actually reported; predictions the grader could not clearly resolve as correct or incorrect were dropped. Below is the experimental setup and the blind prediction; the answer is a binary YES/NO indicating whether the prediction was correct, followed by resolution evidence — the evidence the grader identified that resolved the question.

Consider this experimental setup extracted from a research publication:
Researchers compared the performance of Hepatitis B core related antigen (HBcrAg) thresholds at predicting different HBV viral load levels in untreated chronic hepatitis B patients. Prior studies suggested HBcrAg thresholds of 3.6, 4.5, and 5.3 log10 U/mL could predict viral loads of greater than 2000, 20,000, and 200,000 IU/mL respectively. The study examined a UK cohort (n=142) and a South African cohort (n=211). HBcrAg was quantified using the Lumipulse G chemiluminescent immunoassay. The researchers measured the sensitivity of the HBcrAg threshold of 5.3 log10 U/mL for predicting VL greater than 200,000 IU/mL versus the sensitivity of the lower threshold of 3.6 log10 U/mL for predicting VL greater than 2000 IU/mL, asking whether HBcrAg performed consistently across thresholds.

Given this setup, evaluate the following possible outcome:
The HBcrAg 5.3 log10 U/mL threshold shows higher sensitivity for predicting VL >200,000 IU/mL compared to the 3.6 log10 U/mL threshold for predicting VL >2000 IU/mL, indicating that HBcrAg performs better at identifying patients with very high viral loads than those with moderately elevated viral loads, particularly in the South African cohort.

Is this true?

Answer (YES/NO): NO